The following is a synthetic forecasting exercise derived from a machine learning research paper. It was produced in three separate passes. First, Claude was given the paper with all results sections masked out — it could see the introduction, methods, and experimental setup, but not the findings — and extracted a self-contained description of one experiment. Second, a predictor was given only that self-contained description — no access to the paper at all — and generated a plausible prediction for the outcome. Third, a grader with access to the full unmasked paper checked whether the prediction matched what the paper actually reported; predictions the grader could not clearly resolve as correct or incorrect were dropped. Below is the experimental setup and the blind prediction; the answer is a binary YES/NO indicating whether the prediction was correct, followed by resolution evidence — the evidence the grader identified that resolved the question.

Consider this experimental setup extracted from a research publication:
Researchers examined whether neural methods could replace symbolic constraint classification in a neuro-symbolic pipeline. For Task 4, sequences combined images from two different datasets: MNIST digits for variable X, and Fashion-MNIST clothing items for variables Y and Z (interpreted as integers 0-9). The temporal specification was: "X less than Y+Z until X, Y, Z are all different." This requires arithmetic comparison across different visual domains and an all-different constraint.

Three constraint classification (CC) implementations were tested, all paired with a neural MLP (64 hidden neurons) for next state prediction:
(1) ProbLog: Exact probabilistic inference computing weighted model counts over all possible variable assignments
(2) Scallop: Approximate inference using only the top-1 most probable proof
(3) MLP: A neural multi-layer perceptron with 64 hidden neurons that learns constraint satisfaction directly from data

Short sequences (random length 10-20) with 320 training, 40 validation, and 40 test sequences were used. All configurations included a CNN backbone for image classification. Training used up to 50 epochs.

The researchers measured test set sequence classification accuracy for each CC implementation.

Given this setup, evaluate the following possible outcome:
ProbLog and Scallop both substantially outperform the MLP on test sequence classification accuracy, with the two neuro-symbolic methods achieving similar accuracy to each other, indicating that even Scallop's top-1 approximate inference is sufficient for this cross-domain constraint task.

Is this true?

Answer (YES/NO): NO